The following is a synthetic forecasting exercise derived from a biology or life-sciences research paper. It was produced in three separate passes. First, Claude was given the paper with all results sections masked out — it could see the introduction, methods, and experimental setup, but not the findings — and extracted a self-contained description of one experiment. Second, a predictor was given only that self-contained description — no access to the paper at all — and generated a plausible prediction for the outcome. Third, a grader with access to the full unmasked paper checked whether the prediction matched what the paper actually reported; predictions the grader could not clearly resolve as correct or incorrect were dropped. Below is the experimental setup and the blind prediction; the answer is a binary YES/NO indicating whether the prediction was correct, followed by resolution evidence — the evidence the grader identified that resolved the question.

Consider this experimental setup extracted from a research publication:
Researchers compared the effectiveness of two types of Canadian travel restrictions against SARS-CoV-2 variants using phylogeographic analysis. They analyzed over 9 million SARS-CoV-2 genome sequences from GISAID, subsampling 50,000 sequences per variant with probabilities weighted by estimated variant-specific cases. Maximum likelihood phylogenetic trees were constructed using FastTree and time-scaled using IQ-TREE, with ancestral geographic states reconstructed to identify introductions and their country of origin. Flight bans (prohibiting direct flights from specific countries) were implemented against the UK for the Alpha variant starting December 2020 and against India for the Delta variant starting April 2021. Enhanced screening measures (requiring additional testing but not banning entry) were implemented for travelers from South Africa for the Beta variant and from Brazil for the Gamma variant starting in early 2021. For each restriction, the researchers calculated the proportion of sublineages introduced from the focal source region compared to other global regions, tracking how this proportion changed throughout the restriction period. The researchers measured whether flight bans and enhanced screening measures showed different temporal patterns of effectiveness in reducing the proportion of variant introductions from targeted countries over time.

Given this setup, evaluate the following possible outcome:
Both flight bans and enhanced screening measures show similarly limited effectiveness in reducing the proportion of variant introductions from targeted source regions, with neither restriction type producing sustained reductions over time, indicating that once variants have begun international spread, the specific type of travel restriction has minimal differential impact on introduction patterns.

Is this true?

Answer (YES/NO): NO